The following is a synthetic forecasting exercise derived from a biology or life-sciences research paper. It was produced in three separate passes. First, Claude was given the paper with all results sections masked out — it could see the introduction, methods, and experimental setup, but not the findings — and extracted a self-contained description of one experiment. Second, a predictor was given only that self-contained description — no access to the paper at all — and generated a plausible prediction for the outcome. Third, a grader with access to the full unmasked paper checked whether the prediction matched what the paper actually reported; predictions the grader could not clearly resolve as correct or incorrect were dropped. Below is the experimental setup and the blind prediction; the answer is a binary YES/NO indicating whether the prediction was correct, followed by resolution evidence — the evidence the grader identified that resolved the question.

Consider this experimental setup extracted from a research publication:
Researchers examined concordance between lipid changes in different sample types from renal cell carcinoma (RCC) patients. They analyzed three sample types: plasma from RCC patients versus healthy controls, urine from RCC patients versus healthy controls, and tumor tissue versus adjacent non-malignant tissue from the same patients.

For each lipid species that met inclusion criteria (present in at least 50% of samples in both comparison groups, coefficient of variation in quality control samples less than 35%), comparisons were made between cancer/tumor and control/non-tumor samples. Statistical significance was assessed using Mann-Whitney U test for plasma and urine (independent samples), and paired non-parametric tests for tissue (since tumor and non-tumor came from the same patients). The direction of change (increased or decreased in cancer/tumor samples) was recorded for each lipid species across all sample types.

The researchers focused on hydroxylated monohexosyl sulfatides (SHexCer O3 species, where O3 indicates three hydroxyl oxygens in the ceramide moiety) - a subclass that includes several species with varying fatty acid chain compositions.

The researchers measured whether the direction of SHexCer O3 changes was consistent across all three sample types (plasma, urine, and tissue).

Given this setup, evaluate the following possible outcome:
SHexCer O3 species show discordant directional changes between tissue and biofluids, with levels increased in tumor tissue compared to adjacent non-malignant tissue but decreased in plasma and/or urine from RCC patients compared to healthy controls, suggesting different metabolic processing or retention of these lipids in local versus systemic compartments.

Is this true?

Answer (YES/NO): NO